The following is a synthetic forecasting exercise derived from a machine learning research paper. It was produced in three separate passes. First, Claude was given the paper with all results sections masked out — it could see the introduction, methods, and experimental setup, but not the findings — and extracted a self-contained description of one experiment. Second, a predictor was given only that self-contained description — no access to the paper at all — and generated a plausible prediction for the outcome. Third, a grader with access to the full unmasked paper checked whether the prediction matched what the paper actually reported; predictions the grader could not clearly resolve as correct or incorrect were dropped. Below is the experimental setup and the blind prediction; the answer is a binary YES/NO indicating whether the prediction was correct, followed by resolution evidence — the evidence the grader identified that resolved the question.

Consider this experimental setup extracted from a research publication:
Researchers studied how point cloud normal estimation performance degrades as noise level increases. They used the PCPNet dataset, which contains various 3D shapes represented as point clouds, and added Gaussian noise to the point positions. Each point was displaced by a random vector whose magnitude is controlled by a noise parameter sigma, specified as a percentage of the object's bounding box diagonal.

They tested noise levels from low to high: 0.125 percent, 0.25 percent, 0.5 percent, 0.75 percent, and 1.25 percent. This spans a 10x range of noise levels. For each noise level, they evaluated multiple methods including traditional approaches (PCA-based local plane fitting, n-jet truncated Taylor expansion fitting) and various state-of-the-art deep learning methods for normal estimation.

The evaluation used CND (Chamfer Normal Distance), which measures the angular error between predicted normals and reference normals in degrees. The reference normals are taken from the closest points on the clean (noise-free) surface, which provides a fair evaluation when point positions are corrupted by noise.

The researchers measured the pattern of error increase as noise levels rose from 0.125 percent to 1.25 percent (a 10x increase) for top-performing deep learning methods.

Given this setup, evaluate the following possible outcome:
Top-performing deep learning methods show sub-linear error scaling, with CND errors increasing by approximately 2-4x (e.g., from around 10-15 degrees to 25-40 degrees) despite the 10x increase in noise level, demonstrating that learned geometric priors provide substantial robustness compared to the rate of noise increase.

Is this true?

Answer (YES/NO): NO